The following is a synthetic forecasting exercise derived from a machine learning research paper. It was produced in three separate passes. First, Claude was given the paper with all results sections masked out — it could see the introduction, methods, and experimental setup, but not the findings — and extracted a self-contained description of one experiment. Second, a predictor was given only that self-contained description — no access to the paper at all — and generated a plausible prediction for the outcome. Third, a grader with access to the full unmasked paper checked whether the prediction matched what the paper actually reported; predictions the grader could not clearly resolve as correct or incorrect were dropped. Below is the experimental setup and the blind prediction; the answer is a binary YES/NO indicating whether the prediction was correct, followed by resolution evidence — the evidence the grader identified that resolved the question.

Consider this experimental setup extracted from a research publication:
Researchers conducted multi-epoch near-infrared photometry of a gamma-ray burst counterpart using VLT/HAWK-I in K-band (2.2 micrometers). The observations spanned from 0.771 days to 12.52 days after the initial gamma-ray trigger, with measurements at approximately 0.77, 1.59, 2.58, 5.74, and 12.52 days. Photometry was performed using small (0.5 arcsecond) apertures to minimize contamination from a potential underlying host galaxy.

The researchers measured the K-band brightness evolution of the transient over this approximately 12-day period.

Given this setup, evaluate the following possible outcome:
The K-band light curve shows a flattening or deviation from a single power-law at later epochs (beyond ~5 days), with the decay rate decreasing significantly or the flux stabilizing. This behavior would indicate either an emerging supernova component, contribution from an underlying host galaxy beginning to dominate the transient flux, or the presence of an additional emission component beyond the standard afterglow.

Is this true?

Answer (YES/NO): YES